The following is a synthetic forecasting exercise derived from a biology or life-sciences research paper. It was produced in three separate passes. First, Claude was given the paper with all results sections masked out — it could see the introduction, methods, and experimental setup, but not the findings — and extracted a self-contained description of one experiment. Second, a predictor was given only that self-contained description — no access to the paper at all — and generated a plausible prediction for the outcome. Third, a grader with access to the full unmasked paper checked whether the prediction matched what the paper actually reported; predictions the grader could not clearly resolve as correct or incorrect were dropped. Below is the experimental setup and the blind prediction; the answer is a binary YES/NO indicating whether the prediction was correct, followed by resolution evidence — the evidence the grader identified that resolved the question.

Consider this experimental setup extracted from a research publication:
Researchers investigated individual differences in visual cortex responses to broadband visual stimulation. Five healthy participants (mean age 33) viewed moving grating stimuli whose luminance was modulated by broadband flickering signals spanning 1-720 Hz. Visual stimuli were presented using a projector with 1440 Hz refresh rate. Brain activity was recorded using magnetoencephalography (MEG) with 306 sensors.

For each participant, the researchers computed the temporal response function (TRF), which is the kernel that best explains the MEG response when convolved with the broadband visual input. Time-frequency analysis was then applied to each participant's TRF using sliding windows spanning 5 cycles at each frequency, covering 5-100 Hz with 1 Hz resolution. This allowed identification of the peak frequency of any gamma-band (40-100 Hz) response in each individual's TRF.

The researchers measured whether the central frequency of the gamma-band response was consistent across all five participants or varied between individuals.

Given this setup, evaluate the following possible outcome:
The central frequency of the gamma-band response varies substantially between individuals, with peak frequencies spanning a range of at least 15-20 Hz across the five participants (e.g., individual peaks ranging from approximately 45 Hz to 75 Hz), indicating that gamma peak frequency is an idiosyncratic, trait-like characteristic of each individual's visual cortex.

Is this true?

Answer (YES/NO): NO